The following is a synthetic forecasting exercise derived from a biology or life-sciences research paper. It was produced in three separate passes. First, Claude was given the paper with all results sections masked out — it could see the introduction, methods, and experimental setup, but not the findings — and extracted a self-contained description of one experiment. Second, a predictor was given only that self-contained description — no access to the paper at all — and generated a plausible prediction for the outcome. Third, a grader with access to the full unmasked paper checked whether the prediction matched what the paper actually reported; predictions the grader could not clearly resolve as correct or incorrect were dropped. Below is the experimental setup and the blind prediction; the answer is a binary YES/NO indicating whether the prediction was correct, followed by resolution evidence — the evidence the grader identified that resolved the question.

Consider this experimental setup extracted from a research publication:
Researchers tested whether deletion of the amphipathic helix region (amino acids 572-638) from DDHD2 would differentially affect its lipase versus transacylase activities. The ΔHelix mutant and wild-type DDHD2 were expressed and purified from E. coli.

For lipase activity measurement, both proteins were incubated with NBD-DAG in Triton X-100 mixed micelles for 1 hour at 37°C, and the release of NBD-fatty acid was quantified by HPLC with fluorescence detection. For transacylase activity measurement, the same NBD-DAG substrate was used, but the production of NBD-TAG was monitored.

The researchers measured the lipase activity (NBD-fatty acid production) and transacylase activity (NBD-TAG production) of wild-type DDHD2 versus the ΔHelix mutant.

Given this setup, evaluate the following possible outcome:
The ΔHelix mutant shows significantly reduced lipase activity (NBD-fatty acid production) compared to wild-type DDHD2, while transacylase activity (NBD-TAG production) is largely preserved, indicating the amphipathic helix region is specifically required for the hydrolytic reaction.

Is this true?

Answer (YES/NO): NO